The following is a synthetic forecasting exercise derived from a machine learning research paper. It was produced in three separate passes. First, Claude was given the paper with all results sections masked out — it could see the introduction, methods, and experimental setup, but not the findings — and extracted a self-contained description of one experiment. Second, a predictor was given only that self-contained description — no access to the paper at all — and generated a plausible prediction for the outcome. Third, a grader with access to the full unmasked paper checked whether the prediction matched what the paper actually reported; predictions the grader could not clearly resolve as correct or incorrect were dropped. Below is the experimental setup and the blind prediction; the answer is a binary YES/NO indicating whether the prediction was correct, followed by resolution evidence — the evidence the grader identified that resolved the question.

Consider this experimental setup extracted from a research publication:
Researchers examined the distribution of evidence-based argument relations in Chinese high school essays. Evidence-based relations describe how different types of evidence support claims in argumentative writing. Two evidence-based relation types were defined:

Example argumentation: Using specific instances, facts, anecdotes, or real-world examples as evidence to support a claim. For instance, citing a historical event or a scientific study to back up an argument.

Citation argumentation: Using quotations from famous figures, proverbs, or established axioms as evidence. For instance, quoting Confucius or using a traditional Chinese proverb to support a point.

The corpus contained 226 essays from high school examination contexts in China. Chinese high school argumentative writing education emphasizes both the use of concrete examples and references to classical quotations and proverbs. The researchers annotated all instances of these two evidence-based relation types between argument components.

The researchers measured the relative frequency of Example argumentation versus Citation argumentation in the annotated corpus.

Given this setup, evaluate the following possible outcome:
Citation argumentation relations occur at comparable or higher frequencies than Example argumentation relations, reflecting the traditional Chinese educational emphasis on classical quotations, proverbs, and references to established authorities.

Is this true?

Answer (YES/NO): NO